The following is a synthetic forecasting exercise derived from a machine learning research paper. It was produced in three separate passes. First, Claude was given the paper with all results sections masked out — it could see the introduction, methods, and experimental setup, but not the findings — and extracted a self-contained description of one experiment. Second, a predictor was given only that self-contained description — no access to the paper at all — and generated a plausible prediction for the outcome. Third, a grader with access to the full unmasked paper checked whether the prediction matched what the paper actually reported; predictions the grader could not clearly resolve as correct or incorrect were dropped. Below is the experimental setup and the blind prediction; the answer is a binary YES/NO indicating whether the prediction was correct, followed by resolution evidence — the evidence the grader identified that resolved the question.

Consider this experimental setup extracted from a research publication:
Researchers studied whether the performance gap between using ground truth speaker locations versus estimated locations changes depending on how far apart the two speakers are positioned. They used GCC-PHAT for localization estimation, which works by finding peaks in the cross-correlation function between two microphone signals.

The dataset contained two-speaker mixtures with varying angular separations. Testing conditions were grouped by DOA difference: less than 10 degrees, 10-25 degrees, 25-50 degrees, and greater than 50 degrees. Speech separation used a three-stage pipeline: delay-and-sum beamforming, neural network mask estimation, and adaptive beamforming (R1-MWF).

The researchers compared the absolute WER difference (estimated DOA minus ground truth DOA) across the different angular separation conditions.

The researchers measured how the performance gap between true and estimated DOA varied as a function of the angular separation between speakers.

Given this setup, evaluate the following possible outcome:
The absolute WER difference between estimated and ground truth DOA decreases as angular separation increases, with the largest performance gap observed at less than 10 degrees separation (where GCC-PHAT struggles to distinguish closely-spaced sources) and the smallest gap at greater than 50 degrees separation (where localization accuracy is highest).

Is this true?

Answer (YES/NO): NO